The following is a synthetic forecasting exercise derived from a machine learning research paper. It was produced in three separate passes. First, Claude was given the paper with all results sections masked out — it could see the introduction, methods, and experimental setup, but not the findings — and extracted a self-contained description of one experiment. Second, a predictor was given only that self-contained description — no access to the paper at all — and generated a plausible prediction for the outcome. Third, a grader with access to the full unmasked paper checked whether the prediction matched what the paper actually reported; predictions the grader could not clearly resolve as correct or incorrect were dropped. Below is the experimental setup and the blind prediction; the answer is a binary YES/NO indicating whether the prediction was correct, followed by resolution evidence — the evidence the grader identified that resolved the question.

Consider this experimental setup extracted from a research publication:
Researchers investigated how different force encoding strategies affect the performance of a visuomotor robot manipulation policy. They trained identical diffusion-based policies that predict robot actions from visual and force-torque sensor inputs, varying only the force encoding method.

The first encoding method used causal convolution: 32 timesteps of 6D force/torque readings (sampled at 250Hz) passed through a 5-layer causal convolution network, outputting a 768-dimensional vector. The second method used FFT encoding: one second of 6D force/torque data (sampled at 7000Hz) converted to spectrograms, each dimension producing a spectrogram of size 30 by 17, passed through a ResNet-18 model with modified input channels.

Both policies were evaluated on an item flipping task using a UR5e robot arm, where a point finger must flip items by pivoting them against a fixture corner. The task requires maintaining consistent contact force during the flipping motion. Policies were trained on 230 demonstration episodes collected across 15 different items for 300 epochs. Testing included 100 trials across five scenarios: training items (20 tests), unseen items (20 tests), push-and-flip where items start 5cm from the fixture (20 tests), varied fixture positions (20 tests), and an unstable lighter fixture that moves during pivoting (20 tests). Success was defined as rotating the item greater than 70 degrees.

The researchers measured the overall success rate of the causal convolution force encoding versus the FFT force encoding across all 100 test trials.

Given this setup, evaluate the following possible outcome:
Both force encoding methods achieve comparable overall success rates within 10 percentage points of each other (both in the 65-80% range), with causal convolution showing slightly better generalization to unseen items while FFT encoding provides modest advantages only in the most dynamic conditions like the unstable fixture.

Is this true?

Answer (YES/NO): NO